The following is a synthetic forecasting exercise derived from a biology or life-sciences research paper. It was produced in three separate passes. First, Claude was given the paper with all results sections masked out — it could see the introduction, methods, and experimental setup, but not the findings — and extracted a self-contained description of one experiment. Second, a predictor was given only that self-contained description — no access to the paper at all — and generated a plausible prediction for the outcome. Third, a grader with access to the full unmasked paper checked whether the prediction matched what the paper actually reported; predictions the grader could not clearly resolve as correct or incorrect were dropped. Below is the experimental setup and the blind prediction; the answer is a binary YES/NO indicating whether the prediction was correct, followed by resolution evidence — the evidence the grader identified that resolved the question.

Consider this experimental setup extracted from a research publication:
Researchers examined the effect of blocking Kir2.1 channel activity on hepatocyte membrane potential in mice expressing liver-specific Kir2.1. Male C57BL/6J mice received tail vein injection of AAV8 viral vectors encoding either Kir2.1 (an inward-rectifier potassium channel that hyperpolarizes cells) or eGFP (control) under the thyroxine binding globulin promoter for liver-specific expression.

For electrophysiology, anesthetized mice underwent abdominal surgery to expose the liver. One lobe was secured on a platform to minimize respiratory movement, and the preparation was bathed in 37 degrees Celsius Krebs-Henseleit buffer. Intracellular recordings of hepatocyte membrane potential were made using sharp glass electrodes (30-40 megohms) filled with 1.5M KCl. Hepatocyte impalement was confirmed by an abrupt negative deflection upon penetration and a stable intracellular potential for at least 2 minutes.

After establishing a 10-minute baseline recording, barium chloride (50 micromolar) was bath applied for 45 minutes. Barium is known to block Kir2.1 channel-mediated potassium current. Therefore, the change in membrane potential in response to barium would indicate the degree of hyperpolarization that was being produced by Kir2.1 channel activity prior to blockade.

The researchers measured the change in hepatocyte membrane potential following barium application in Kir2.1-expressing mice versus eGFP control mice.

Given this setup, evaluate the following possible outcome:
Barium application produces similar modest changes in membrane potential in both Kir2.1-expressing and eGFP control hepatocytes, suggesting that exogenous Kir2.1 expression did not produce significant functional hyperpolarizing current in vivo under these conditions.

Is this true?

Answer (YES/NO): NO